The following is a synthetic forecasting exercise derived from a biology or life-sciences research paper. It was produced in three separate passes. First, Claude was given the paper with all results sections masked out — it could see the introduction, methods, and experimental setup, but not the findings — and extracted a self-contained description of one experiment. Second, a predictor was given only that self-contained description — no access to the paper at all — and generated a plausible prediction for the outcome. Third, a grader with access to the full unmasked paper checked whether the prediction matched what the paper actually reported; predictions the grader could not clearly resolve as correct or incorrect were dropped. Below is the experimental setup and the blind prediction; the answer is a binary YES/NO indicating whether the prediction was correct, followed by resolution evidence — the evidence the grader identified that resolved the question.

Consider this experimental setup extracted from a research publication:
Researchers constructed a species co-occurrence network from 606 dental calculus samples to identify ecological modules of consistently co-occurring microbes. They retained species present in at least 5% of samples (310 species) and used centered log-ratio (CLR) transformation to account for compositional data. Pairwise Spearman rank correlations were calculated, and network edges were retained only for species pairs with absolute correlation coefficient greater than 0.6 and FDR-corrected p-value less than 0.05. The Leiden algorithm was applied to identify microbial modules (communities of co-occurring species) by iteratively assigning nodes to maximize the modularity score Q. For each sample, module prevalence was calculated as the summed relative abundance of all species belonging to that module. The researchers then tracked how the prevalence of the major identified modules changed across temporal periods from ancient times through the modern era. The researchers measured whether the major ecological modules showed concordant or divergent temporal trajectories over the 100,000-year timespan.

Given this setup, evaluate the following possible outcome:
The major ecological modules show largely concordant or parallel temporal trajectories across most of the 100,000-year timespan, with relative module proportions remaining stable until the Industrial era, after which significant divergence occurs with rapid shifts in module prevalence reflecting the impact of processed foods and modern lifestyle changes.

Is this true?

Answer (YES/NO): NO